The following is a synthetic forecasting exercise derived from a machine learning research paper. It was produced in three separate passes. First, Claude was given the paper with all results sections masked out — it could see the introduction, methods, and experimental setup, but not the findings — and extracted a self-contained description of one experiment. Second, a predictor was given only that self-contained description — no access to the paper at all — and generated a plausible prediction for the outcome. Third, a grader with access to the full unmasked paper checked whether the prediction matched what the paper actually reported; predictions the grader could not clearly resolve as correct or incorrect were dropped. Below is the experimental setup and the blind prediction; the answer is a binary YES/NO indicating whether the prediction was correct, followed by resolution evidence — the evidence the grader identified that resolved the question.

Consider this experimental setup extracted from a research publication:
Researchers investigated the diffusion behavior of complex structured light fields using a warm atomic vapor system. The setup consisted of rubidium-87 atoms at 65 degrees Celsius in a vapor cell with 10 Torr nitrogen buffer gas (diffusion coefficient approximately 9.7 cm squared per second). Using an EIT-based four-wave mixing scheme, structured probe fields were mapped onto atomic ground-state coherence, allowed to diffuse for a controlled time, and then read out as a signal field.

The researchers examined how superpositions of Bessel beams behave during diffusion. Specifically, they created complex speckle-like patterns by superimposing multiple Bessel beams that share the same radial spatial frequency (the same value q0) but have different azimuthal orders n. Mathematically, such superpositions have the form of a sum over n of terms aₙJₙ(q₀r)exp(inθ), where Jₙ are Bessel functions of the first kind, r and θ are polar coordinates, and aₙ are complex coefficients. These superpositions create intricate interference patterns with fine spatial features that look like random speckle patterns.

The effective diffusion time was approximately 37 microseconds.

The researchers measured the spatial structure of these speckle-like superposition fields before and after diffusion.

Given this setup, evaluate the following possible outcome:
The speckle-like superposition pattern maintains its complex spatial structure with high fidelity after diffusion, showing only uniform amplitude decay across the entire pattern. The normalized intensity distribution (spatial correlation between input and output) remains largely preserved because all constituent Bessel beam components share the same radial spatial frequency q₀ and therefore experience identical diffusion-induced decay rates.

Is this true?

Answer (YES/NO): YES